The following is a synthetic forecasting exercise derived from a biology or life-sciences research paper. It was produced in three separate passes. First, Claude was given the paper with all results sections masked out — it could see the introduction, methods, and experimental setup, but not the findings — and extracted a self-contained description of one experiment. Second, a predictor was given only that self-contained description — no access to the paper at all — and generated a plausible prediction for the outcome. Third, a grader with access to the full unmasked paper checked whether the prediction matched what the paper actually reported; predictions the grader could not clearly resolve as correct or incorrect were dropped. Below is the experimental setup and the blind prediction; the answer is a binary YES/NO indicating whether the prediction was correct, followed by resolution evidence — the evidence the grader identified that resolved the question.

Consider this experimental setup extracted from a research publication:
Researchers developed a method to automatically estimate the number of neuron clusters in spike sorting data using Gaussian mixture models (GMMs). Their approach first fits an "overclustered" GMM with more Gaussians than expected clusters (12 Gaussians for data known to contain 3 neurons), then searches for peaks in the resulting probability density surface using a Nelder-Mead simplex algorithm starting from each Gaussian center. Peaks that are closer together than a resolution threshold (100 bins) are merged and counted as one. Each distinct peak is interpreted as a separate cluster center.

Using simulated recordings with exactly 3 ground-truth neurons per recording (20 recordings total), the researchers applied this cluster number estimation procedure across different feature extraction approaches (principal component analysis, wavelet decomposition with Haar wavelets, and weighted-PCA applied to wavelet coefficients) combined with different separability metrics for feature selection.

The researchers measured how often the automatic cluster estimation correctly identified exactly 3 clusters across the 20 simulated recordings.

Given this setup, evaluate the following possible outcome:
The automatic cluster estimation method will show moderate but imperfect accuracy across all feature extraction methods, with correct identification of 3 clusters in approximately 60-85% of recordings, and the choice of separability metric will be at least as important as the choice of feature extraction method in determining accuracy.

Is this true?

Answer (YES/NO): NO